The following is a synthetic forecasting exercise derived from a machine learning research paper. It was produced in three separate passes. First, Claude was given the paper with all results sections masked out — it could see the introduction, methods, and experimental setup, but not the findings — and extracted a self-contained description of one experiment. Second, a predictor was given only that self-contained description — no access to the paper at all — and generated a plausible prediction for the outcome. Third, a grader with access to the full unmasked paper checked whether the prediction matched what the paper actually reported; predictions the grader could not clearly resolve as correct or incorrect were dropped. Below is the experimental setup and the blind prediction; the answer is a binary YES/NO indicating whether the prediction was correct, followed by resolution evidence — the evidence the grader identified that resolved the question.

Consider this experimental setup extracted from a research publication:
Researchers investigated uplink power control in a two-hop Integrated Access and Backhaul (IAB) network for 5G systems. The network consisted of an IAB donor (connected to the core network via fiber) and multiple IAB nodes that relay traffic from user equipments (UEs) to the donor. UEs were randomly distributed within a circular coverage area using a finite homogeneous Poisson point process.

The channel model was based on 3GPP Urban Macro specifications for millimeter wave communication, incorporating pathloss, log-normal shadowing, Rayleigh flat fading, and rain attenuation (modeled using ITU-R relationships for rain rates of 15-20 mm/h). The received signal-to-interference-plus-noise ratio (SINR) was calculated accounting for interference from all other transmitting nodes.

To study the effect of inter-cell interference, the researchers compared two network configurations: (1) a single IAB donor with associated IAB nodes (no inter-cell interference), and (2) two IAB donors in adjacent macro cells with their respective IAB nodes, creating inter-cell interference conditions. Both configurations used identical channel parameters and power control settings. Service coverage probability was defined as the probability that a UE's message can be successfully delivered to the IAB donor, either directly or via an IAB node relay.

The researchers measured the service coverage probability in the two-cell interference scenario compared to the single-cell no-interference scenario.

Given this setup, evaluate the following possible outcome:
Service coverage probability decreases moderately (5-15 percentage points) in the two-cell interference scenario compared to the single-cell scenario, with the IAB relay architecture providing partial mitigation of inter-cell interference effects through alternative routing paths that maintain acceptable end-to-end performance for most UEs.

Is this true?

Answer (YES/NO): NO